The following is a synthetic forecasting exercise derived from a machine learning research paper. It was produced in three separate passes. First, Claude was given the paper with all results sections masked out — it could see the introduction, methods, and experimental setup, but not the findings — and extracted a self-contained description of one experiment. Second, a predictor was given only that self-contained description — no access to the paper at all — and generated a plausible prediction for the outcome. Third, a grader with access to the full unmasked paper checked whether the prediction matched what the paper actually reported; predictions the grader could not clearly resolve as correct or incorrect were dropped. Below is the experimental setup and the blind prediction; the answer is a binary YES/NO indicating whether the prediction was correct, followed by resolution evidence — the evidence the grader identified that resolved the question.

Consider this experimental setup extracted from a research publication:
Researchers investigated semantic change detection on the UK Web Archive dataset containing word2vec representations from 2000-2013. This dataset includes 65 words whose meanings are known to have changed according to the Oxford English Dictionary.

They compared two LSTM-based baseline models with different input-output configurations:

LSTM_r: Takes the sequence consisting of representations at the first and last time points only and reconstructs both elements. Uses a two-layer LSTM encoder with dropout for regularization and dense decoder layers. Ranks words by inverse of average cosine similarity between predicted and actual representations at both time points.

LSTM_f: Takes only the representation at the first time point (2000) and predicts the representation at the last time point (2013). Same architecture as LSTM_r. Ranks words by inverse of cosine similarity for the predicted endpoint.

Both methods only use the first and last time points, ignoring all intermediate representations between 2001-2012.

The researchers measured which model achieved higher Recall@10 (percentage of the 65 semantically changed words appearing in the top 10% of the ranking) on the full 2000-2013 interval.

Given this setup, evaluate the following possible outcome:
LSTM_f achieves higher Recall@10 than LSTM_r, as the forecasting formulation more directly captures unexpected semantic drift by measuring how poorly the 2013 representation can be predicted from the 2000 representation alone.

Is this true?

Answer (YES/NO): YES